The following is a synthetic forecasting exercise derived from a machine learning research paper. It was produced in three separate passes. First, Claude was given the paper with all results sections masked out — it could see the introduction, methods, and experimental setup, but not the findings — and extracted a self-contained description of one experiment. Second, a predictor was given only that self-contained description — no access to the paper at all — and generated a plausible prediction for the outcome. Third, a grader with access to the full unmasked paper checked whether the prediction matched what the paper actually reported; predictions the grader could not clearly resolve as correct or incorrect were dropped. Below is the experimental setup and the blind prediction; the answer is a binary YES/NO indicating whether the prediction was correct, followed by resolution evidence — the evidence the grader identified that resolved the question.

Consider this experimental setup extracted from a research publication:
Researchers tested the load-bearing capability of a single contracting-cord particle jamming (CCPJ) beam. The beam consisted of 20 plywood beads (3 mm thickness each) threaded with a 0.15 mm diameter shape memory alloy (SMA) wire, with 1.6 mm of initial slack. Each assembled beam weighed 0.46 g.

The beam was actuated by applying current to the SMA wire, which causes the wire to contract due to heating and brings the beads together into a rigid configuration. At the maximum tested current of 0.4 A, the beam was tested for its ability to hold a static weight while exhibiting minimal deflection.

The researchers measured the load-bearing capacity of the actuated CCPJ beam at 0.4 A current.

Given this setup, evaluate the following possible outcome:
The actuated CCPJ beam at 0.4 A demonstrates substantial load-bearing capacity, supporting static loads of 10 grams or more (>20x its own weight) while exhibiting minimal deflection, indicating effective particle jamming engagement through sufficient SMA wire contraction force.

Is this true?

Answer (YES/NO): NO